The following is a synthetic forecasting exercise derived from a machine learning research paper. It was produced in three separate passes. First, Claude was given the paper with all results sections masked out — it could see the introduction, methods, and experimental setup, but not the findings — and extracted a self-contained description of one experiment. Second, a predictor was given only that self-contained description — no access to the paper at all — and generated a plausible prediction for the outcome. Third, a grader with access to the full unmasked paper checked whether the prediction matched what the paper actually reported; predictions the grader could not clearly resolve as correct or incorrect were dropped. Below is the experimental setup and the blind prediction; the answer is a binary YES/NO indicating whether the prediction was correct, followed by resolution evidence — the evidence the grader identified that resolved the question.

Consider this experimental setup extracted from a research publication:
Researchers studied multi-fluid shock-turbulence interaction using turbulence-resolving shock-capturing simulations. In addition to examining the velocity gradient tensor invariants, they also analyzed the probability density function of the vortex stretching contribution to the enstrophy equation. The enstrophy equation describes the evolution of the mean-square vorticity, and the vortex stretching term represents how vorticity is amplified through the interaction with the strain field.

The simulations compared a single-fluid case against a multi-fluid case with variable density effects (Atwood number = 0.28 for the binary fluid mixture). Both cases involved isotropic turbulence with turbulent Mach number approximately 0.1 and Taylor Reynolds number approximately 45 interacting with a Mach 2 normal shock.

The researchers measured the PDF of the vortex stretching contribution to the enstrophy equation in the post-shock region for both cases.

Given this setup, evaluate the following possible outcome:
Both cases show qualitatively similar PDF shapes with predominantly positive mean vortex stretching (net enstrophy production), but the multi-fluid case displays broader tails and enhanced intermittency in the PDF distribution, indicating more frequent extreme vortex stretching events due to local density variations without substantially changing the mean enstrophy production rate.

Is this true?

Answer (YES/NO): NO